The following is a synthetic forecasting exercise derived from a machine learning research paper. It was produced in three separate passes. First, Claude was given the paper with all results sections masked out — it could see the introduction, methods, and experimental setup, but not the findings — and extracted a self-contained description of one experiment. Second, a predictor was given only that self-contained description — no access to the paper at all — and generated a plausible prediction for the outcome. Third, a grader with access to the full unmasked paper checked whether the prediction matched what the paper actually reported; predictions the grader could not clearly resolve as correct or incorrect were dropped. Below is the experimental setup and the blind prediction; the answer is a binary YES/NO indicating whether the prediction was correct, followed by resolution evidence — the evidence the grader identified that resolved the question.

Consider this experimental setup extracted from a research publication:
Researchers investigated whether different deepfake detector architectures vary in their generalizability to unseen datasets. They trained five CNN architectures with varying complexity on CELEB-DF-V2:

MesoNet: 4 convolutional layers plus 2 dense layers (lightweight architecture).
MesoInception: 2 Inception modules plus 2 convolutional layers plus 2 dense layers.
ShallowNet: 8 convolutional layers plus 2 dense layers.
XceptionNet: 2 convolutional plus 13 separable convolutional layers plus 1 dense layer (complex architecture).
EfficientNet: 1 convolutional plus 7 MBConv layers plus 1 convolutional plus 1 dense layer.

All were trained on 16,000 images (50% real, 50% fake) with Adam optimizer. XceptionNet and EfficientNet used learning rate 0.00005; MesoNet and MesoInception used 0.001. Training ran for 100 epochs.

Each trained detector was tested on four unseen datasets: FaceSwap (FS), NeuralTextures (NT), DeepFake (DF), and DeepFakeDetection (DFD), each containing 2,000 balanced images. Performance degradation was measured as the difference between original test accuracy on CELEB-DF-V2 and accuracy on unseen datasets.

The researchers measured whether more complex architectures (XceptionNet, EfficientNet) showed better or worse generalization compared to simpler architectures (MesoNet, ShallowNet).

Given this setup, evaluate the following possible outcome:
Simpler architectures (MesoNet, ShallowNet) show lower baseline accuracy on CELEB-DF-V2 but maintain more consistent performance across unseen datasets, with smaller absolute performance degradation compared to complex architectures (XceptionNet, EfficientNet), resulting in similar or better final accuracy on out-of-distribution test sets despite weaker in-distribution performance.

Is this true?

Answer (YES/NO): NO